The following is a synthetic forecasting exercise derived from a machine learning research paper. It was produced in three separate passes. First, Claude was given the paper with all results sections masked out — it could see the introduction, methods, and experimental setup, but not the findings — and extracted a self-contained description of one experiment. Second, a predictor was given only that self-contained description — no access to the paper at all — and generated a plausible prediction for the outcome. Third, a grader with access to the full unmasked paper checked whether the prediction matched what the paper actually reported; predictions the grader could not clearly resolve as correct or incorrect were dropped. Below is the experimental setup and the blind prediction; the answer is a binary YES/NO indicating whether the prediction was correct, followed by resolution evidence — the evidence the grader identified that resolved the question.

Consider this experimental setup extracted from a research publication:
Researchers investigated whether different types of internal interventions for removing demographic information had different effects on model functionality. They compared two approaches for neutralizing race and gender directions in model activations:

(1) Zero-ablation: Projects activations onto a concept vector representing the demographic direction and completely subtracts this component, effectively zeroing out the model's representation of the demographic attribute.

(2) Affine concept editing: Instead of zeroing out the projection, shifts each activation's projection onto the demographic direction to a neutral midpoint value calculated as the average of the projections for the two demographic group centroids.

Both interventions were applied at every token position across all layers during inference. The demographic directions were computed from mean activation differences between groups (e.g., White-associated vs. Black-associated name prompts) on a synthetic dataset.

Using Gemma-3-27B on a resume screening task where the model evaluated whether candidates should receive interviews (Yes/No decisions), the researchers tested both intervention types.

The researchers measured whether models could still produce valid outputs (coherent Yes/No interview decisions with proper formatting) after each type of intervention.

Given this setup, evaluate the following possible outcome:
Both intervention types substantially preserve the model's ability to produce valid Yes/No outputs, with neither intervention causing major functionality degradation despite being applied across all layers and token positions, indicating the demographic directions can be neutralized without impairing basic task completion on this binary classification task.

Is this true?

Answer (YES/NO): NO